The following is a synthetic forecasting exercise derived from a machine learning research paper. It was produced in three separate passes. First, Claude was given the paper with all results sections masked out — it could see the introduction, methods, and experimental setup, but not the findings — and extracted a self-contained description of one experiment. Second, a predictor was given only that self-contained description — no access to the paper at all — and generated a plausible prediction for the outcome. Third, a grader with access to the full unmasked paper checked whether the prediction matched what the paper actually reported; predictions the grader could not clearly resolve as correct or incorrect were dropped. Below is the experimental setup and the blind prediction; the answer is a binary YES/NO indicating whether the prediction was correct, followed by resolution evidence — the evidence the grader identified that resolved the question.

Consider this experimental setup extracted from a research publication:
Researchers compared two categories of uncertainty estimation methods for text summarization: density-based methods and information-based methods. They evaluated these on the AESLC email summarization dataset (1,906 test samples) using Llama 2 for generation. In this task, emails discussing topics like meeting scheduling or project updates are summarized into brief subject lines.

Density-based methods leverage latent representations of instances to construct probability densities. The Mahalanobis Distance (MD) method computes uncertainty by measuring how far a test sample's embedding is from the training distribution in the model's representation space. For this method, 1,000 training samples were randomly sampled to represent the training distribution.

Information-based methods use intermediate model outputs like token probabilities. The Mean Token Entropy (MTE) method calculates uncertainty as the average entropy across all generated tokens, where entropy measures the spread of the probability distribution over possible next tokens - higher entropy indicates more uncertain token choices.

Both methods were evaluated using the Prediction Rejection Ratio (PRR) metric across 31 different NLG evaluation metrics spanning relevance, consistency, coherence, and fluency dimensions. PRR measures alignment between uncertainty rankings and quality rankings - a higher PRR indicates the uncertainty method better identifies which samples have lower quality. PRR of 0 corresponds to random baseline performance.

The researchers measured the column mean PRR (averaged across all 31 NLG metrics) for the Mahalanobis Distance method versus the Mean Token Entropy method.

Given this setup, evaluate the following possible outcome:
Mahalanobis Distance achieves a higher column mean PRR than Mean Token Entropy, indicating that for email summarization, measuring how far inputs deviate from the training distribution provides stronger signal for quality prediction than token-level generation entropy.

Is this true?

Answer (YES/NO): YES